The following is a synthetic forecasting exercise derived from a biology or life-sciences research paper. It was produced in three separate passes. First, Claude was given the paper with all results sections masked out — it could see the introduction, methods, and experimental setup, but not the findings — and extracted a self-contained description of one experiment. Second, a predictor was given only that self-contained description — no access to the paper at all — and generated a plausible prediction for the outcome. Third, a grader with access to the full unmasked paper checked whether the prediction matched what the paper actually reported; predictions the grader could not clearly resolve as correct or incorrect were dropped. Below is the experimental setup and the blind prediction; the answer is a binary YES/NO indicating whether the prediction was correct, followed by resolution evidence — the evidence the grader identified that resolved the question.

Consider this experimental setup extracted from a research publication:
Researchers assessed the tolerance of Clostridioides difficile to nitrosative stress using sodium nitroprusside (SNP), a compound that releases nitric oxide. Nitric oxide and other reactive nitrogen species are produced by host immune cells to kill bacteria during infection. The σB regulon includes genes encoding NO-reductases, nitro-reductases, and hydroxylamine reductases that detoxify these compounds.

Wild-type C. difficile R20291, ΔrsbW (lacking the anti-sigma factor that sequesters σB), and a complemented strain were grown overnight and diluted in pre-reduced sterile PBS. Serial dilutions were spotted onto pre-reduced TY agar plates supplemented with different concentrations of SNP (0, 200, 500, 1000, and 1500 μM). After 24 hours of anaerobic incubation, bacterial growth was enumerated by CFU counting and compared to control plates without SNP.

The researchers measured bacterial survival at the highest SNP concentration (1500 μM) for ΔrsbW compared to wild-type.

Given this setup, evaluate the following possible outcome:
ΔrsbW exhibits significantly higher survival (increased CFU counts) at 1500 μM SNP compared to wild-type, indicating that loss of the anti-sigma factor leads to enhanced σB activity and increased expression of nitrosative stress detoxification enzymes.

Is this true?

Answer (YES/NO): YES